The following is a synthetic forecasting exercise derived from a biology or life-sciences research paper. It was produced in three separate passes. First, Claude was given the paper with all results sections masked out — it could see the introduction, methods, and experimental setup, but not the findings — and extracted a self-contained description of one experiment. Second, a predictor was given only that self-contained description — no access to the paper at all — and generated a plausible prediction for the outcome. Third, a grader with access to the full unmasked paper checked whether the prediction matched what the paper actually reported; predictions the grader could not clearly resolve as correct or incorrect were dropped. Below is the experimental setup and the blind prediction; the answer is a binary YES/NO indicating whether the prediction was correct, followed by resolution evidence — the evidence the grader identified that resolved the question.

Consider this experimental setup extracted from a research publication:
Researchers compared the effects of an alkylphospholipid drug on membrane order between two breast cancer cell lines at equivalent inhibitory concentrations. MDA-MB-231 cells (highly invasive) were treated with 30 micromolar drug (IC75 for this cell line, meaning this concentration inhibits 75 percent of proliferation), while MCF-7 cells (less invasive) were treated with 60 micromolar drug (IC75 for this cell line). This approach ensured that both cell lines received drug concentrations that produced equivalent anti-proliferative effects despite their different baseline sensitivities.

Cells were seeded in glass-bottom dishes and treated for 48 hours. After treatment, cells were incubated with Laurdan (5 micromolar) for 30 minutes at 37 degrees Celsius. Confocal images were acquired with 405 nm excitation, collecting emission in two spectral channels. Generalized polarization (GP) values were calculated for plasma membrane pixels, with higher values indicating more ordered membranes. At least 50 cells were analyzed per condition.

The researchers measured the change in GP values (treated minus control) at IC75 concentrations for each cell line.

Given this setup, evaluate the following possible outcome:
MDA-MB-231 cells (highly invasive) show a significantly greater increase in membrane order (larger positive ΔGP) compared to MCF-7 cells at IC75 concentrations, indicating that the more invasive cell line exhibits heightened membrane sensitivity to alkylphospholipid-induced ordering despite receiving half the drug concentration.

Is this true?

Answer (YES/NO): NO